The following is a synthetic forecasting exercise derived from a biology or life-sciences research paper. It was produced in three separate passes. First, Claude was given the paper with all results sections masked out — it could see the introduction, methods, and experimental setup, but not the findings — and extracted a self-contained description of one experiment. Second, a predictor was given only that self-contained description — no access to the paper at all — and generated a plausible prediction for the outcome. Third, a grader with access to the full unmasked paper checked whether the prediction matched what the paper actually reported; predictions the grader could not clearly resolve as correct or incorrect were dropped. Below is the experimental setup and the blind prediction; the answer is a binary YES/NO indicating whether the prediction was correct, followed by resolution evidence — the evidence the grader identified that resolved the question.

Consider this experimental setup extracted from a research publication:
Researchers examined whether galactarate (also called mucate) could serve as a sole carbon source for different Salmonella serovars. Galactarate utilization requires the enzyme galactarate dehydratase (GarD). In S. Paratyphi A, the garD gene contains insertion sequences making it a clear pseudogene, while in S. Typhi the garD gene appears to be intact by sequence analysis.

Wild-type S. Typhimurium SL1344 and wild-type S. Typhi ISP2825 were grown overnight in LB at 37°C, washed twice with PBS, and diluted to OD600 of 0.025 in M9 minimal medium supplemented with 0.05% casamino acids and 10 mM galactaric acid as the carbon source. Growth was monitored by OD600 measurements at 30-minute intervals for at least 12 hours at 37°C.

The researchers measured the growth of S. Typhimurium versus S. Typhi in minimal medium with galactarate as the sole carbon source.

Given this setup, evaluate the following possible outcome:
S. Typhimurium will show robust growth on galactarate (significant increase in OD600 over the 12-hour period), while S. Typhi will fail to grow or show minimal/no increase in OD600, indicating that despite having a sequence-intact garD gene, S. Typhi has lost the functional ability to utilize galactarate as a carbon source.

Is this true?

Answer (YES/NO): YES